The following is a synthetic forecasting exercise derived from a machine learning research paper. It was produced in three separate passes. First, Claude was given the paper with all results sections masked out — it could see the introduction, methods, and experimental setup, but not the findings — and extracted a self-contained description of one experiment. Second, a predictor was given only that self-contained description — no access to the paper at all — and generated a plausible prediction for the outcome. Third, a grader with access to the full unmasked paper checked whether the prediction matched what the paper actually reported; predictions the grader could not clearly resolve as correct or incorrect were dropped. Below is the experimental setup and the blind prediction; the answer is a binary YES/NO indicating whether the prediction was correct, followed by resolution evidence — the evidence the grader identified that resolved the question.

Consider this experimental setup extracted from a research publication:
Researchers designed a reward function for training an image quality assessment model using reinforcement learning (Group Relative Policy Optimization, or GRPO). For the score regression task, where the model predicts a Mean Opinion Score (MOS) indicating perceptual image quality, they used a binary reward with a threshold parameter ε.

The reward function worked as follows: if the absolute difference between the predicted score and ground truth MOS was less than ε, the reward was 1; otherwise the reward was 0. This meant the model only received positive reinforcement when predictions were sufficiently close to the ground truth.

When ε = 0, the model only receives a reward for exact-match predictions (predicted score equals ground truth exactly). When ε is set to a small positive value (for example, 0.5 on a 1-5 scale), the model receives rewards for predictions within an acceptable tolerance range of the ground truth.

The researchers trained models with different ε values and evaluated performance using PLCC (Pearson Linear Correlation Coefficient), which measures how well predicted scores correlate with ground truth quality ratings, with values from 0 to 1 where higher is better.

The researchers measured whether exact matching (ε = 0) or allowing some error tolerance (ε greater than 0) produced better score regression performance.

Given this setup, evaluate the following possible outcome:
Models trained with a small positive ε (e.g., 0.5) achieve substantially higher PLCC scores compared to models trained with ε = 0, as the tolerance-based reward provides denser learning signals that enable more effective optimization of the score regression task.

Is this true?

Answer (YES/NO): NO